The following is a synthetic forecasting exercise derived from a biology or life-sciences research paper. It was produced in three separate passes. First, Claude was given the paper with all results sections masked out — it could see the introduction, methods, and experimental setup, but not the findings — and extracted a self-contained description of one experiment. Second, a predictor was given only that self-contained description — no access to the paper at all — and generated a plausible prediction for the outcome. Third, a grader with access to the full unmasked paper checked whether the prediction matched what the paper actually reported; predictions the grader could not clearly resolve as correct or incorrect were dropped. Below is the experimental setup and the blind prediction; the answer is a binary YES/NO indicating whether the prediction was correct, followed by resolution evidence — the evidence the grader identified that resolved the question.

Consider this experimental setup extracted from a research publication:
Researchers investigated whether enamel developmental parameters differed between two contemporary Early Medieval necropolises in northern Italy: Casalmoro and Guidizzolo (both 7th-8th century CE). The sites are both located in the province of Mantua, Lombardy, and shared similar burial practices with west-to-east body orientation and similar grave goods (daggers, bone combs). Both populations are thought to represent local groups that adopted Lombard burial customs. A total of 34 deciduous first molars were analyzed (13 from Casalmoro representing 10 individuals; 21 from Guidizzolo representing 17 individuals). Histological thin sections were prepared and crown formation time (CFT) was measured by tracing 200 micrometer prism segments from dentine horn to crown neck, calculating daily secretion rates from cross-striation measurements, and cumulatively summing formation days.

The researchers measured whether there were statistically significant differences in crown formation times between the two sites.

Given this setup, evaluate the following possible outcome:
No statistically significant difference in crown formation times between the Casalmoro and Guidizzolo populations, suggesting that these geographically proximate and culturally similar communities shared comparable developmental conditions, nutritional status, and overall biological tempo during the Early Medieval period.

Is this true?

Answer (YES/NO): YES